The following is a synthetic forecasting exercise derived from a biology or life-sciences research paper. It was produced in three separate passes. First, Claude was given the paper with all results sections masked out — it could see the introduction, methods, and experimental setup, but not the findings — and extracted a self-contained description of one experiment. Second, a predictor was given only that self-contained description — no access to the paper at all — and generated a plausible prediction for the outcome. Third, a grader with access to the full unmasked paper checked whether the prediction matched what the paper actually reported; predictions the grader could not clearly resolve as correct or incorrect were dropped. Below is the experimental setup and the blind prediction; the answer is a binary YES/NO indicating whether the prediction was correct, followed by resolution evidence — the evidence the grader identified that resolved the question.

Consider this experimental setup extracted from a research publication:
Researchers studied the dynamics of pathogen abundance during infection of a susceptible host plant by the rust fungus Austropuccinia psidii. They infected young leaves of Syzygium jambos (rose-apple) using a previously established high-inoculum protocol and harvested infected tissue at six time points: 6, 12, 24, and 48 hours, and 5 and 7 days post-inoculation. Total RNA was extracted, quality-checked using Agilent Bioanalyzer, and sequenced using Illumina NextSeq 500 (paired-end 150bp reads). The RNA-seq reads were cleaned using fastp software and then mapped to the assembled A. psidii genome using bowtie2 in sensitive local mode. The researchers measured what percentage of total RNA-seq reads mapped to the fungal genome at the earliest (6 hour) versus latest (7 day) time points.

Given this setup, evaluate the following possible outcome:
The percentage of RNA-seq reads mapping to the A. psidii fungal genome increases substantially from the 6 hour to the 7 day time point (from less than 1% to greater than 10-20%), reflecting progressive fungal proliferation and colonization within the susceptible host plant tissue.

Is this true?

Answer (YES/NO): NO